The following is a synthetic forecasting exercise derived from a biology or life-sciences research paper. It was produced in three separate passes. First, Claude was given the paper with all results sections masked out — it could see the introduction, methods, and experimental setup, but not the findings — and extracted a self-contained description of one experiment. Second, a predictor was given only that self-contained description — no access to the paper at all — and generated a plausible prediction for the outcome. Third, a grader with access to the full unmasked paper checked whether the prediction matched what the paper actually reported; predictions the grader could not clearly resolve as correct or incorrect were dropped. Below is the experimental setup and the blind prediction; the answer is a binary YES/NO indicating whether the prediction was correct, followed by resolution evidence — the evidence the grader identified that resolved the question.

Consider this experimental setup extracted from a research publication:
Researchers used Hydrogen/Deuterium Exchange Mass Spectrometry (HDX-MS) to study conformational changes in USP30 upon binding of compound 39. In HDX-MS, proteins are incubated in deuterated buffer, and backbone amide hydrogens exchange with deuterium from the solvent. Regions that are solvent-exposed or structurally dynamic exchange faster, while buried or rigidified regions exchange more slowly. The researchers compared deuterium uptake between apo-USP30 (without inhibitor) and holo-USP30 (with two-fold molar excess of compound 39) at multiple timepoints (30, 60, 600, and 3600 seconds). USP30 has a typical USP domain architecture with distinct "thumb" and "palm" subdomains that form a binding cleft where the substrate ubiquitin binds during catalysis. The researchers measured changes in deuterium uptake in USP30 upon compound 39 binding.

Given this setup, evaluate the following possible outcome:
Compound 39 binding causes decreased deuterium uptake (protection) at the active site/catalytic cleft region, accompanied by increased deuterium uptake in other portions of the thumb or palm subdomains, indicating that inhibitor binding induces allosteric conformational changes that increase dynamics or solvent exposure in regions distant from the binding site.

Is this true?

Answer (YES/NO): NO